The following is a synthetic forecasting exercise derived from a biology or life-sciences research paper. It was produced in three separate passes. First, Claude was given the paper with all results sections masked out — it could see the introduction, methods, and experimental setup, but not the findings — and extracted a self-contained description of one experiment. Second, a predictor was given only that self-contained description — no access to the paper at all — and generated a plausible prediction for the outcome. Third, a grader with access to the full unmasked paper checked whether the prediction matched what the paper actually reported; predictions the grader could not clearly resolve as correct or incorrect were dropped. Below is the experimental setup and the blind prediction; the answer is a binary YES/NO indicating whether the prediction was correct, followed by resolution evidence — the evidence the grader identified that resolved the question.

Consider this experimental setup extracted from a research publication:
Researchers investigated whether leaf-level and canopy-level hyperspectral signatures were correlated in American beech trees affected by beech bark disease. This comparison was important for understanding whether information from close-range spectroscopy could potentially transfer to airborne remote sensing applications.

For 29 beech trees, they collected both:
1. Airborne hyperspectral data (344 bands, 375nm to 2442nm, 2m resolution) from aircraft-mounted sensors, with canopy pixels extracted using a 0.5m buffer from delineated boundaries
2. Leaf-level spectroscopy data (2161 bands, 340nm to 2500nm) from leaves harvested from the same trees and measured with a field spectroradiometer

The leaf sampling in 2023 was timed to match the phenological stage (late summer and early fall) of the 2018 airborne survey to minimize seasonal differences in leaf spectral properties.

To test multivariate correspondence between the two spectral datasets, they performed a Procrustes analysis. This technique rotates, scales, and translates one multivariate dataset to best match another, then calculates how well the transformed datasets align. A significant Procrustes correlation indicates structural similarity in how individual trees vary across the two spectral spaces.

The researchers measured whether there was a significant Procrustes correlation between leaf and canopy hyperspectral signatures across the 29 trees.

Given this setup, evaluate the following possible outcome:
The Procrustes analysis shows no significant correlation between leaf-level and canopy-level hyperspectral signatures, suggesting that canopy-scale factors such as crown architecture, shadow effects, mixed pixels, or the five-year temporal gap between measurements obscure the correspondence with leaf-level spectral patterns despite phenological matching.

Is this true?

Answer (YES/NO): YES